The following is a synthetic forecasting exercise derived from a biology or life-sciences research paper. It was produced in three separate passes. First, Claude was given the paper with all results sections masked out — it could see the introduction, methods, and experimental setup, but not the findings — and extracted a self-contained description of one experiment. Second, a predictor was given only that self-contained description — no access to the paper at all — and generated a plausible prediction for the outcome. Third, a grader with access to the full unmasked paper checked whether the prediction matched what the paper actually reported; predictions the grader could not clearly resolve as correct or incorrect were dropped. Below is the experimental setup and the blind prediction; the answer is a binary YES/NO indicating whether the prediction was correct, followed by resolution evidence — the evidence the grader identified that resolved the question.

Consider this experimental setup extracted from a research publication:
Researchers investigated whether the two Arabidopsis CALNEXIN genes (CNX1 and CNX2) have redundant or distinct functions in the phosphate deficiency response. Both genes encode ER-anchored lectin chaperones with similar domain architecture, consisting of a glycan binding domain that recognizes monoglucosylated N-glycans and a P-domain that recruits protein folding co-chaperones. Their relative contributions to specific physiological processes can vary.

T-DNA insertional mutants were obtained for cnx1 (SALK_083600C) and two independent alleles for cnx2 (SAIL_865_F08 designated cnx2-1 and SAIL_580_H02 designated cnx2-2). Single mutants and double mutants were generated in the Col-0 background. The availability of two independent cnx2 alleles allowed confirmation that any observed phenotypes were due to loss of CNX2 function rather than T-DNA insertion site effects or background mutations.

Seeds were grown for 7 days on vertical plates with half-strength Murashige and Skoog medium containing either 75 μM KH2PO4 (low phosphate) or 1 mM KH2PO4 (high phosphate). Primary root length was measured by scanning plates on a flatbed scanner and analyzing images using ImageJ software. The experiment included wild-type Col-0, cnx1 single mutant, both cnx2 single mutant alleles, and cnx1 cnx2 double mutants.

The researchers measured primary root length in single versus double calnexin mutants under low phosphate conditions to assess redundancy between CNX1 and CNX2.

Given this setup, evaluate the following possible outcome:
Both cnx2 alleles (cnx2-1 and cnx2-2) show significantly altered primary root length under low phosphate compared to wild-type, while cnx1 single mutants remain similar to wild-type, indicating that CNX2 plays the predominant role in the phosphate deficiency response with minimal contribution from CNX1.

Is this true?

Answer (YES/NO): NO